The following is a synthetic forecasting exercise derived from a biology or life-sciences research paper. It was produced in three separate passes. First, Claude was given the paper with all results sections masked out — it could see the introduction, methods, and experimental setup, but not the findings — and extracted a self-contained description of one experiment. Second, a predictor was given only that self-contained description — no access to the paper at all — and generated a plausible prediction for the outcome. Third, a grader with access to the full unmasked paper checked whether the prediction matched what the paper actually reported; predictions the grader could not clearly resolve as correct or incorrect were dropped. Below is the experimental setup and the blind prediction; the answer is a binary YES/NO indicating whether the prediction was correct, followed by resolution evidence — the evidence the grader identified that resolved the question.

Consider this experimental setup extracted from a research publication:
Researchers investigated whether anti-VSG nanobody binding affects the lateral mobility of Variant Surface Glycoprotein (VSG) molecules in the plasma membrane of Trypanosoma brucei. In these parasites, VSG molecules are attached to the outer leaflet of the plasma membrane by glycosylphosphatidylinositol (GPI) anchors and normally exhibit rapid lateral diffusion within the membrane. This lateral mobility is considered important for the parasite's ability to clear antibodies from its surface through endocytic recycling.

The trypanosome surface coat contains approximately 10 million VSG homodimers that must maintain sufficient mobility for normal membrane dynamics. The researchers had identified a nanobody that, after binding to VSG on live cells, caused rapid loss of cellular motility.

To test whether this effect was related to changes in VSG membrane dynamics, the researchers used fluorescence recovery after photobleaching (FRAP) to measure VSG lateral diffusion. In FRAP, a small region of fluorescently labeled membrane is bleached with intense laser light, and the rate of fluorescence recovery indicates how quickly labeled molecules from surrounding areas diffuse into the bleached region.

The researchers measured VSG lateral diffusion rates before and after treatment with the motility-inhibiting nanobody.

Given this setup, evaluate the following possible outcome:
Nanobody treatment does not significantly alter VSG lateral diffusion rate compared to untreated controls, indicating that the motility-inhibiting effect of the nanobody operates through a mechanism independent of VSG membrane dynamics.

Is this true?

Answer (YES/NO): NO